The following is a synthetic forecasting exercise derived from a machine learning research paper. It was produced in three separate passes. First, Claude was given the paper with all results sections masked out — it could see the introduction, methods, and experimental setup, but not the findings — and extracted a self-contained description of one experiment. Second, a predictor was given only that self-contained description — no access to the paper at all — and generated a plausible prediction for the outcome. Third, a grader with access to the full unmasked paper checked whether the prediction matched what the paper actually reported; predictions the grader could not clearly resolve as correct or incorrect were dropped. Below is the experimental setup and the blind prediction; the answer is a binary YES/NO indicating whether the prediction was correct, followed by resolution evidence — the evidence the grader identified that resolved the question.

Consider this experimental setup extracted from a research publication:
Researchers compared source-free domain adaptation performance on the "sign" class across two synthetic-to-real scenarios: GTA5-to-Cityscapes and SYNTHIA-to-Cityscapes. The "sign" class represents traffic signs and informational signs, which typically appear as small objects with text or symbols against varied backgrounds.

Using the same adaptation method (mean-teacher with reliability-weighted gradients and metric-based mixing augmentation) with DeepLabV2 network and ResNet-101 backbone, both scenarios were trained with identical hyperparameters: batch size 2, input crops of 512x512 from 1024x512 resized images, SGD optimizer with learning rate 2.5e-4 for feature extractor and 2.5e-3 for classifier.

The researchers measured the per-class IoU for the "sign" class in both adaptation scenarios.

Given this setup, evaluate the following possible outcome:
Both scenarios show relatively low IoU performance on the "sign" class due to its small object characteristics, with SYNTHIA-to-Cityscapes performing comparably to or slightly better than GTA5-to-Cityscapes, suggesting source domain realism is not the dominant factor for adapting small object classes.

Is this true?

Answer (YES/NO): NO